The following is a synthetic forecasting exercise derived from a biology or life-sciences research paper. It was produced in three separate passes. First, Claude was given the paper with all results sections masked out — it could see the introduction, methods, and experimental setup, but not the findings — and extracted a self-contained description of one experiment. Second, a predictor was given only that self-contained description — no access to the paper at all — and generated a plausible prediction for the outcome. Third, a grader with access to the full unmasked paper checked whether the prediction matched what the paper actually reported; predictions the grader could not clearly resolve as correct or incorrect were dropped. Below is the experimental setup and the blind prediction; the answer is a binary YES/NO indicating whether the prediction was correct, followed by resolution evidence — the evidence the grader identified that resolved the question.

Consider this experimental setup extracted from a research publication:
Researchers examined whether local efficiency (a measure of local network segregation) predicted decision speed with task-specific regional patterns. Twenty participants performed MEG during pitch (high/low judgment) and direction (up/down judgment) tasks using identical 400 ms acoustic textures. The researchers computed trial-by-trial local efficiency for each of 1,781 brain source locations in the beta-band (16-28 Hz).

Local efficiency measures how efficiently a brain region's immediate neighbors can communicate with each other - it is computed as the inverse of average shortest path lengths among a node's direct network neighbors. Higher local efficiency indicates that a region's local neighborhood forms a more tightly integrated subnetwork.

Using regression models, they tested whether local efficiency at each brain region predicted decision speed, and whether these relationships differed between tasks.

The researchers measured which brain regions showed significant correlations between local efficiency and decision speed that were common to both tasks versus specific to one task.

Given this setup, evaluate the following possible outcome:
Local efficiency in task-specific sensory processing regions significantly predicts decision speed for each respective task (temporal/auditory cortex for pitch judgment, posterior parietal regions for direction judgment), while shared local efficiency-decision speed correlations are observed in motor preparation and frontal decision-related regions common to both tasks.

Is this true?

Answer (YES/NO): NO